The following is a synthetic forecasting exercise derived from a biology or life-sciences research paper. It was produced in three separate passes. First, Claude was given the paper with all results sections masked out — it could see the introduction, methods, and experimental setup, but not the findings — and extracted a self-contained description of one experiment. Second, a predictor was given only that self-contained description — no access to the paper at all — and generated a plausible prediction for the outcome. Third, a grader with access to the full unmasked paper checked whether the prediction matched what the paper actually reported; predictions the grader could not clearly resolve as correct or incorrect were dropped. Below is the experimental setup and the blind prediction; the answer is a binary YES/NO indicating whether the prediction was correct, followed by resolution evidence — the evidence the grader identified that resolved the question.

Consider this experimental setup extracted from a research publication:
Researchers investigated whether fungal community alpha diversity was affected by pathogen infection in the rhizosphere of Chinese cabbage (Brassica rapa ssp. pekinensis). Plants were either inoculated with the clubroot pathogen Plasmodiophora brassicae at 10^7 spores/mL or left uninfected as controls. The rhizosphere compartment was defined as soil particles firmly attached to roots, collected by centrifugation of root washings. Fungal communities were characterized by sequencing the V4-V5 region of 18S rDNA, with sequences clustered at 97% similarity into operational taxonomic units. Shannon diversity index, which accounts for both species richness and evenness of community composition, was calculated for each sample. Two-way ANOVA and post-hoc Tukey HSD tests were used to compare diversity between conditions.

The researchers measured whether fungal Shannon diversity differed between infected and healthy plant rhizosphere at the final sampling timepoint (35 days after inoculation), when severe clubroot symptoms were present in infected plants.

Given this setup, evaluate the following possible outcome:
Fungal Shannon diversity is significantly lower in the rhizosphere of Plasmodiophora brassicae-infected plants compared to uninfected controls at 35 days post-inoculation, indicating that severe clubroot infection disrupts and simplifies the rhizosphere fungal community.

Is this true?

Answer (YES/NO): YES